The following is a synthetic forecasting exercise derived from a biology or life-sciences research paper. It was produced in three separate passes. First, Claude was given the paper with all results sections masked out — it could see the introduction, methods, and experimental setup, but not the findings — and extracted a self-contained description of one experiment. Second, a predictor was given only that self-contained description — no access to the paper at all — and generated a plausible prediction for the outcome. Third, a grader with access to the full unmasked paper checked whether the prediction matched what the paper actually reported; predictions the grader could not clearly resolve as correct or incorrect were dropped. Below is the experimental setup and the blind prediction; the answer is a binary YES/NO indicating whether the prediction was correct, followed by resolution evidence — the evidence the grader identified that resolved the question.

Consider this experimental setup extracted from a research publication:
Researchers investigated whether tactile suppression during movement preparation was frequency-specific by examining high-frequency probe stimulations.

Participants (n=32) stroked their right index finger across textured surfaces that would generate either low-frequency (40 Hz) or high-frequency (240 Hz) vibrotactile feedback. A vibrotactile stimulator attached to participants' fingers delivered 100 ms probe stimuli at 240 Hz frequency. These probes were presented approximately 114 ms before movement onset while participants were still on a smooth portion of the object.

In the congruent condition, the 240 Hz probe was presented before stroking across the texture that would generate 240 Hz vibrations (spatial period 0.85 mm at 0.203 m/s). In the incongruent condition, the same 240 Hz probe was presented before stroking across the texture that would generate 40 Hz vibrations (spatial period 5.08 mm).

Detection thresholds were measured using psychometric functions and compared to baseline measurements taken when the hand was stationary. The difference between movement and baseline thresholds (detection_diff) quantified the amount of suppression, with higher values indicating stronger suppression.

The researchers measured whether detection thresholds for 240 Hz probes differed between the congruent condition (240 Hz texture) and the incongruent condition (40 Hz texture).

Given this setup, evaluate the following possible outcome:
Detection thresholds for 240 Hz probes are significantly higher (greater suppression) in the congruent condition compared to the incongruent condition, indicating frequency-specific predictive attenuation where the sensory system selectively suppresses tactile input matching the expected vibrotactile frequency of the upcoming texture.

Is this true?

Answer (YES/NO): NO